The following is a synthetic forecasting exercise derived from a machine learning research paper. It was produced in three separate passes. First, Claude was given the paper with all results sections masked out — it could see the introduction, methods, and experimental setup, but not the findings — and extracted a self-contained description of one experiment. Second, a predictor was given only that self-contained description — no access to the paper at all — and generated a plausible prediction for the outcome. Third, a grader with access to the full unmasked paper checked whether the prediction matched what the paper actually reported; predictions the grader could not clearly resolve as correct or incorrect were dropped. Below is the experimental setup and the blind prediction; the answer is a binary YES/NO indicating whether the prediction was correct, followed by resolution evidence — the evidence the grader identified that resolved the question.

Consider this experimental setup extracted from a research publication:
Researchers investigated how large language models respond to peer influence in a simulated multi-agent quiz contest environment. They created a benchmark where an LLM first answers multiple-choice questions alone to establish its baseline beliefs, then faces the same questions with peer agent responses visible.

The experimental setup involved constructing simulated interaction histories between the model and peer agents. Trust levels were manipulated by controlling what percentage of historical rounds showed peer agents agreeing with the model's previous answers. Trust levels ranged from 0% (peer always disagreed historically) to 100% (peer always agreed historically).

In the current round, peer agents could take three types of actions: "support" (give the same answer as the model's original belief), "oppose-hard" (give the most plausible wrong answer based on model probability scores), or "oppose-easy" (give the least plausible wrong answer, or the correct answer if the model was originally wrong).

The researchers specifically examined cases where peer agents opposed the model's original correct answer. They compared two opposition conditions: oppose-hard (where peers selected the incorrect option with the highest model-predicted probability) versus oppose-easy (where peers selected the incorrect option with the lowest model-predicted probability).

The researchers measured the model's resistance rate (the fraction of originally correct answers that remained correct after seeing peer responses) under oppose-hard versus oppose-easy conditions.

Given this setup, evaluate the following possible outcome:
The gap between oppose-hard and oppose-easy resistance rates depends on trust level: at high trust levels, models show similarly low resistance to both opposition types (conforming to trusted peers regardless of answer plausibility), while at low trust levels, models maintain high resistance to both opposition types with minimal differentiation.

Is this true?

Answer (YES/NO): NO